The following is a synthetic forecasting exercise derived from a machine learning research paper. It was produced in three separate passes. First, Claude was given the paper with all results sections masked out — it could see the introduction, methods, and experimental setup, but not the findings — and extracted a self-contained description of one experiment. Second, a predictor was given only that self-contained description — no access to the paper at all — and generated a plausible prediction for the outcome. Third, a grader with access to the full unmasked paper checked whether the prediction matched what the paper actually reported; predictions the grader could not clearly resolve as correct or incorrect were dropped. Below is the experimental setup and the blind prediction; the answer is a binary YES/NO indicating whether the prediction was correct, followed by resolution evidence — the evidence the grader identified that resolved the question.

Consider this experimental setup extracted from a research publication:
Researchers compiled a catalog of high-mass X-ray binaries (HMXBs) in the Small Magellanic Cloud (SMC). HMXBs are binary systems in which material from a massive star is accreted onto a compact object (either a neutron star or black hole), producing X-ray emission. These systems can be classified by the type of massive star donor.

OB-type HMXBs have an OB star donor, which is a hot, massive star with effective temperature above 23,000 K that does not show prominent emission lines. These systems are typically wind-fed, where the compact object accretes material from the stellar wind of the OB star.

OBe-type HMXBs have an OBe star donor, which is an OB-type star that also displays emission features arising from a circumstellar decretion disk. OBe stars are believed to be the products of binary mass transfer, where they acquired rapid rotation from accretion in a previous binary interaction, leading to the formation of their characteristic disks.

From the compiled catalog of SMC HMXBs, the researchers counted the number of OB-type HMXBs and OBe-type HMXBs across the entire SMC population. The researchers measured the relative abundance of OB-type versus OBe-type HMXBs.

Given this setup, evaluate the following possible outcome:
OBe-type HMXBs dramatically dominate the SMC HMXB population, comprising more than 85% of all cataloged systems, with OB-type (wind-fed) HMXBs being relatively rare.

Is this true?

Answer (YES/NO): NO